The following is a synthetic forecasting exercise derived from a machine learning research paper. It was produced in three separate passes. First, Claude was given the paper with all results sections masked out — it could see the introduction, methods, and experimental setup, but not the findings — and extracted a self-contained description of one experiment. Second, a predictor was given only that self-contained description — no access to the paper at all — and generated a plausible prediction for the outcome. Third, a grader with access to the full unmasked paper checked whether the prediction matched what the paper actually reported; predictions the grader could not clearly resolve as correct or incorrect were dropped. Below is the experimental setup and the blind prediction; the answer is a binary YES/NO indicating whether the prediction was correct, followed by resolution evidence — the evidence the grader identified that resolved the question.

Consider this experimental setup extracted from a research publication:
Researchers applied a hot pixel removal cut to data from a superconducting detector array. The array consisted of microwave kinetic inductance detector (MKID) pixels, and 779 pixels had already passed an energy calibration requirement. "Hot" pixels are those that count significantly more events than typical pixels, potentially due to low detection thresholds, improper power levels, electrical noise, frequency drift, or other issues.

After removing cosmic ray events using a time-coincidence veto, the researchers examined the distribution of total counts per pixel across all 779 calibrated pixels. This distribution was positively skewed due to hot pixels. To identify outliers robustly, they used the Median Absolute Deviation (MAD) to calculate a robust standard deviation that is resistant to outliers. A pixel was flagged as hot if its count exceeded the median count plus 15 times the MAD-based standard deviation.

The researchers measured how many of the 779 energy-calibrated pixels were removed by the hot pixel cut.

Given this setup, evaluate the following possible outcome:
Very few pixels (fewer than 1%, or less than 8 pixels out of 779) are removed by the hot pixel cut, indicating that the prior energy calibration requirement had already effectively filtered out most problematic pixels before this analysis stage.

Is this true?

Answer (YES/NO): NO